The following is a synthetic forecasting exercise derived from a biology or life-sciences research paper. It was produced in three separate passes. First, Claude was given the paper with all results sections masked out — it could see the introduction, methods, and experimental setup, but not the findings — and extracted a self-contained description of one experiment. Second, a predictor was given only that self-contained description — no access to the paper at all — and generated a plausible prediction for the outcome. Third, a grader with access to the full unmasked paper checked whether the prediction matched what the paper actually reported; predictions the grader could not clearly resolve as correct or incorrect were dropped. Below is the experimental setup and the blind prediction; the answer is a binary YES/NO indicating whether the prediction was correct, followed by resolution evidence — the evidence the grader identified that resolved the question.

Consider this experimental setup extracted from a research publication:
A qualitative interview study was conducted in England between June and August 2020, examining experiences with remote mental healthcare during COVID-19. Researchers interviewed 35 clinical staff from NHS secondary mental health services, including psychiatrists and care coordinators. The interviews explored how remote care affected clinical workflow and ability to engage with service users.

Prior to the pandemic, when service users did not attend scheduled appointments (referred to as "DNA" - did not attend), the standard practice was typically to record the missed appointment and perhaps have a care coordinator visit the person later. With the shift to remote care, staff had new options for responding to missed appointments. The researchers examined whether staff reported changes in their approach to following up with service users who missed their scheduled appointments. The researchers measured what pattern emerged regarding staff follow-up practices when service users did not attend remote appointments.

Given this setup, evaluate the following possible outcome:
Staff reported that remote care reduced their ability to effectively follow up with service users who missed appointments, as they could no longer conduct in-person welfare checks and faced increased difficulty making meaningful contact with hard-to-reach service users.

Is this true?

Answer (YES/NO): NO